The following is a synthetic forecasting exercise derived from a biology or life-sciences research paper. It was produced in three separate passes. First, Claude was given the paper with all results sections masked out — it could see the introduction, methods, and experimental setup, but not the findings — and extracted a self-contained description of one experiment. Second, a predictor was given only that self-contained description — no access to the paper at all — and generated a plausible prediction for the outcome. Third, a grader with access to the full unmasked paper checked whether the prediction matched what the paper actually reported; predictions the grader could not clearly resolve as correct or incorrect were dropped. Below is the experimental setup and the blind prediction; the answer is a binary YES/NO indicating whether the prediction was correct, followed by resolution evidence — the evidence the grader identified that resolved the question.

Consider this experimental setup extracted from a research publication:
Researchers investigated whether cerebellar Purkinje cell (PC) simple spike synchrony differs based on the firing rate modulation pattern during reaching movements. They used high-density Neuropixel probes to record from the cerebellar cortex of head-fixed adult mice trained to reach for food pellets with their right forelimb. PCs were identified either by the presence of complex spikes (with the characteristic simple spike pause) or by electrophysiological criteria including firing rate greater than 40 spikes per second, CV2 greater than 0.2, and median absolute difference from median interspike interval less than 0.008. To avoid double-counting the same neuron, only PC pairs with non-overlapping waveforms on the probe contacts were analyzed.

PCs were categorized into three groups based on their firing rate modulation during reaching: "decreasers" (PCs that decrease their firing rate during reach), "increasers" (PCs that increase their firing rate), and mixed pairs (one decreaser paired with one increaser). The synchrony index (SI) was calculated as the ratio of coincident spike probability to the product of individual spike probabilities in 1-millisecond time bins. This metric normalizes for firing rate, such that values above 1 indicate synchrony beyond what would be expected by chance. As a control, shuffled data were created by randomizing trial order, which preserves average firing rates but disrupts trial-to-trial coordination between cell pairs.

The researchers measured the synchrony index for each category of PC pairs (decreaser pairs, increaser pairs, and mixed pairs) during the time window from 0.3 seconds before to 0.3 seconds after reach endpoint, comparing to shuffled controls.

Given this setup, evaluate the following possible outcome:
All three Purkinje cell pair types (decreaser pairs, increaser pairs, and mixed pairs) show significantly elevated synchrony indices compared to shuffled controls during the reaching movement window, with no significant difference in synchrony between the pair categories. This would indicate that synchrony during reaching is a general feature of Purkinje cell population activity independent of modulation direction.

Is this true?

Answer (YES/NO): NO